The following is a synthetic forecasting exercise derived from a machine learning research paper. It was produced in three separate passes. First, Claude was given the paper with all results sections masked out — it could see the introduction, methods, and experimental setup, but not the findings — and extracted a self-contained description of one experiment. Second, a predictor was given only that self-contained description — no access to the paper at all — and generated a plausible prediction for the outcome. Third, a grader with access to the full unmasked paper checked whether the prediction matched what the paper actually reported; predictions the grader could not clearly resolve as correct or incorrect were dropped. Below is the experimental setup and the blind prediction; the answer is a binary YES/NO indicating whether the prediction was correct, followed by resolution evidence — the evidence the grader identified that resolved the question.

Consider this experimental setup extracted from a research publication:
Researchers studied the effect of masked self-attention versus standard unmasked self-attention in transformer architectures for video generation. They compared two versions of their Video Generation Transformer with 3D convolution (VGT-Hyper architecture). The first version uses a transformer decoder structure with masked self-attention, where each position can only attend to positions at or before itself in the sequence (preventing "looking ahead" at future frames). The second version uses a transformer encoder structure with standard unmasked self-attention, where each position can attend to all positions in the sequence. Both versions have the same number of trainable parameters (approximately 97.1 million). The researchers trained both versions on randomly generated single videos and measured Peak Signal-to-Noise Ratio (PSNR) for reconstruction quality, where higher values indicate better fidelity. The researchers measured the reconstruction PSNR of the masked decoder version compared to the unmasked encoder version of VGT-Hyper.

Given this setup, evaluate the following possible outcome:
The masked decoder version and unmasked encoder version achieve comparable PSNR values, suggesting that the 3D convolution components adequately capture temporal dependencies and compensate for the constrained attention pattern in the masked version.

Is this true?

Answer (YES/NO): NO